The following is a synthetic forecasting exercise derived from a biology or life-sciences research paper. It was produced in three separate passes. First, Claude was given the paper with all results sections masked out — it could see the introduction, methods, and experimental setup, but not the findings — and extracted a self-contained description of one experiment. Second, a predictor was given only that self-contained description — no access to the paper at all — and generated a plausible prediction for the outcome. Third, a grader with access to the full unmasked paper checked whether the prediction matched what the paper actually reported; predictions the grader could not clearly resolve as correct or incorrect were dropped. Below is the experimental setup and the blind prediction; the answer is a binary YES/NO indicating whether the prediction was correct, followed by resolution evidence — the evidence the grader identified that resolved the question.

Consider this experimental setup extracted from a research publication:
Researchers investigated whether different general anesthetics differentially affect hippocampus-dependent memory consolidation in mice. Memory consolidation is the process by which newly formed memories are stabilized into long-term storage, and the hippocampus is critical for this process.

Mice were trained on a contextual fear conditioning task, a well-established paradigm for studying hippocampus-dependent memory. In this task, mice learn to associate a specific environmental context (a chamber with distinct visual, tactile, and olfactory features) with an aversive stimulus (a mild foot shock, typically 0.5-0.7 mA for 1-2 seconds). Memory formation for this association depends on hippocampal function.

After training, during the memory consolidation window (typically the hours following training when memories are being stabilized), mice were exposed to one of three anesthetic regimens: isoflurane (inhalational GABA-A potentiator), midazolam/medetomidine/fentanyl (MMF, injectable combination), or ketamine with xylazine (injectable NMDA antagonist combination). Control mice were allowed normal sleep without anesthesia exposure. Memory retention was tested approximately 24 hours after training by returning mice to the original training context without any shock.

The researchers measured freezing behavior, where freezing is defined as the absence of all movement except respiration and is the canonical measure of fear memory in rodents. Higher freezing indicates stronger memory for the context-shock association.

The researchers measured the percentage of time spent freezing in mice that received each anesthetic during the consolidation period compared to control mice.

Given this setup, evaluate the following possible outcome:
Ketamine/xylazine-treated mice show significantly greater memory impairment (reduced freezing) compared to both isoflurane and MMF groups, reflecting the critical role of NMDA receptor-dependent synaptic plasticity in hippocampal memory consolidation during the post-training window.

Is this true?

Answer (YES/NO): NO